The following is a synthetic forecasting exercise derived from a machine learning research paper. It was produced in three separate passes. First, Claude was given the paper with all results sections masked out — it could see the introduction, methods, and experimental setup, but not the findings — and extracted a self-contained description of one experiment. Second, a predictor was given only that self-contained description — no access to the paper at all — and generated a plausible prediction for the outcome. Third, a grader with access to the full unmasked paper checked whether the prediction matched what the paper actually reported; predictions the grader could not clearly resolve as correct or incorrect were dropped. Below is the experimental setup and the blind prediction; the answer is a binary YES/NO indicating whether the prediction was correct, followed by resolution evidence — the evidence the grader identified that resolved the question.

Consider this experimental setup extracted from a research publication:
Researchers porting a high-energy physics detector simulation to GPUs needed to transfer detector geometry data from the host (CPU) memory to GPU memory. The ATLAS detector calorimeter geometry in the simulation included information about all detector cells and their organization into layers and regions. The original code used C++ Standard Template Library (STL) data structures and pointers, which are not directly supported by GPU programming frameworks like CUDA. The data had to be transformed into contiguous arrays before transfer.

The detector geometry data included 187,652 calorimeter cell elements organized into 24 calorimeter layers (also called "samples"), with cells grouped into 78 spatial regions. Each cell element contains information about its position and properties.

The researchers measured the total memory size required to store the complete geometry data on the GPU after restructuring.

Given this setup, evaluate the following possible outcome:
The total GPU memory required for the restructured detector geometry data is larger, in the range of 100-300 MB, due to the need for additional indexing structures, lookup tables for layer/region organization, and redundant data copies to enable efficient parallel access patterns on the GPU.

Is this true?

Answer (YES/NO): NO